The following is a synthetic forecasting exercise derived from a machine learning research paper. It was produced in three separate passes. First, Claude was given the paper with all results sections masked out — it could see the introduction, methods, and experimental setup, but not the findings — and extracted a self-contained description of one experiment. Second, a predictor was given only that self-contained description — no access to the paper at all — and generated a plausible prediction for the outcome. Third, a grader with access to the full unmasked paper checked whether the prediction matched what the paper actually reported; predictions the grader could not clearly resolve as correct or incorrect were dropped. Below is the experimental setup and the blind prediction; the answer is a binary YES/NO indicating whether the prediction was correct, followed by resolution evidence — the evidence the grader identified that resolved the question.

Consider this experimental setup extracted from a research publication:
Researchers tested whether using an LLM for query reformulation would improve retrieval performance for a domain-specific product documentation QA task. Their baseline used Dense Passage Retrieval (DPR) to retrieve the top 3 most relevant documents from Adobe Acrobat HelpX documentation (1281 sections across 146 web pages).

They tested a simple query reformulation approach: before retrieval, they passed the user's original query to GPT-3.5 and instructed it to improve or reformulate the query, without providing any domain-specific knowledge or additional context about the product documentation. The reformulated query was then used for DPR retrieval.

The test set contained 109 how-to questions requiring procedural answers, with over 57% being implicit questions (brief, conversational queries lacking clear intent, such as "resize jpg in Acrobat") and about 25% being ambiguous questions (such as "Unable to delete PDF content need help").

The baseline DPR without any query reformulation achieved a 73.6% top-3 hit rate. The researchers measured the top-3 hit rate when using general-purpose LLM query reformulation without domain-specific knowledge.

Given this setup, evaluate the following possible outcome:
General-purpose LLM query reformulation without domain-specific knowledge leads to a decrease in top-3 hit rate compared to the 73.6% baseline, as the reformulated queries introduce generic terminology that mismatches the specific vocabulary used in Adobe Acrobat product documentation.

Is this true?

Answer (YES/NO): YES